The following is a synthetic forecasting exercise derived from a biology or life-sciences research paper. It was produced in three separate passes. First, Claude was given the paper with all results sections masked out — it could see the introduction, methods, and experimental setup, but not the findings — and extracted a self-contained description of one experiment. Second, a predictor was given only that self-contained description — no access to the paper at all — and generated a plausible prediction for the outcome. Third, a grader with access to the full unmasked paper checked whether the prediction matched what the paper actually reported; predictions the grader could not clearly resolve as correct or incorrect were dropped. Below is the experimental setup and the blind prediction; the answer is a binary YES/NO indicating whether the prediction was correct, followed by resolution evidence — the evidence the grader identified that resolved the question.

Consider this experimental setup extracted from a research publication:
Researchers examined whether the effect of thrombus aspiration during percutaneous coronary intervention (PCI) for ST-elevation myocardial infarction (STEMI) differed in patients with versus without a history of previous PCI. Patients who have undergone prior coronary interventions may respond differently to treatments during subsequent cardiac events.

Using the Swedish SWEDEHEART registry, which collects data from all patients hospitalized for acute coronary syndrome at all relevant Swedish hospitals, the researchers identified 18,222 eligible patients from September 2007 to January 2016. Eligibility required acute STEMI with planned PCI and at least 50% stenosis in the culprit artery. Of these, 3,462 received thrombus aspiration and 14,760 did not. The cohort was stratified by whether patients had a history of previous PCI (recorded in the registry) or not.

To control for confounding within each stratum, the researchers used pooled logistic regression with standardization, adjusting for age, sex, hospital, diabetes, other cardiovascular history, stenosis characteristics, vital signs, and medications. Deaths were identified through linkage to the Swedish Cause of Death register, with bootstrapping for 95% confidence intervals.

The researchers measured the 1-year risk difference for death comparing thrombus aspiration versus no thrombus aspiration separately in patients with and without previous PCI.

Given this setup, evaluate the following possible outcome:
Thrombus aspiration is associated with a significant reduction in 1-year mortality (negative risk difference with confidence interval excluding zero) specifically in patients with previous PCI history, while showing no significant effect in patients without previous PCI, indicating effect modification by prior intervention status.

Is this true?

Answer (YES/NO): NO